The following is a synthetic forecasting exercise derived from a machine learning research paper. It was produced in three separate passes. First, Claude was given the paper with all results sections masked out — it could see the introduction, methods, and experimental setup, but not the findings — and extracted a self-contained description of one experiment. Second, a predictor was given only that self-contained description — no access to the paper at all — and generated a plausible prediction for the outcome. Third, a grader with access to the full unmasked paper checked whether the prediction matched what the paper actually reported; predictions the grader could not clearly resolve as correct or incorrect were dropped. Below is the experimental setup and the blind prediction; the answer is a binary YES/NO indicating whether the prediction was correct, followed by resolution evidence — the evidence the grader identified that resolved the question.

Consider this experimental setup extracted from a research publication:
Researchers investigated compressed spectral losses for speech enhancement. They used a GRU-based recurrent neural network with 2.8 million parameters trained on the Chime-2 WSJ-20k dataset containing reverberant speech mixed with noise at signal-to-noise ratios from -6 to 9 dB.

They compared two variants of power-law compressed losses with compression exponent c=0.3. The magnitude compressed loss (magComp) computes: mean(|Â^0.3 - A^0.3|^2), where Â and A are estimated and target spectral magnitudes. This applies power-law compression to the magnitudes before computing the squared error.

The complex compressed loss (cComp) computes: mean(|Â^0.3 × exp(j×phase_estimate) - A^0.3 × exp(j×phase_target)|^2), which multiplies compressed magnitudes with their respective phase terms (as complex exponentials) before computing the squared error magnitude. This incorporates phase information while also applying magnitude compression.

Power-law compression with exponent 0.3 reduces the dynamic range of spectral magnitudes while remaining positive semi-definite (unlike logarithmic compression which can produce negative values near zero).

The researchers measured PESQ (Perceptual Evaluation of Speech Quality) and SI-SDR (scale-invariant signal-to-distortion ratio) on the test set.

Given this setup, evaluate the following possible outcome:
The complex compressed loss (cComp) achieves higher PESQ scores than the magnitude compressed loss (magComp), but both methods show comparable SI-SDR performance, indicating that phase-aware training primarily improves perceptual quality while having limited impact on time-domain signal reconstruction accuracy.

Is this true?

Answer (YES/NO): NO